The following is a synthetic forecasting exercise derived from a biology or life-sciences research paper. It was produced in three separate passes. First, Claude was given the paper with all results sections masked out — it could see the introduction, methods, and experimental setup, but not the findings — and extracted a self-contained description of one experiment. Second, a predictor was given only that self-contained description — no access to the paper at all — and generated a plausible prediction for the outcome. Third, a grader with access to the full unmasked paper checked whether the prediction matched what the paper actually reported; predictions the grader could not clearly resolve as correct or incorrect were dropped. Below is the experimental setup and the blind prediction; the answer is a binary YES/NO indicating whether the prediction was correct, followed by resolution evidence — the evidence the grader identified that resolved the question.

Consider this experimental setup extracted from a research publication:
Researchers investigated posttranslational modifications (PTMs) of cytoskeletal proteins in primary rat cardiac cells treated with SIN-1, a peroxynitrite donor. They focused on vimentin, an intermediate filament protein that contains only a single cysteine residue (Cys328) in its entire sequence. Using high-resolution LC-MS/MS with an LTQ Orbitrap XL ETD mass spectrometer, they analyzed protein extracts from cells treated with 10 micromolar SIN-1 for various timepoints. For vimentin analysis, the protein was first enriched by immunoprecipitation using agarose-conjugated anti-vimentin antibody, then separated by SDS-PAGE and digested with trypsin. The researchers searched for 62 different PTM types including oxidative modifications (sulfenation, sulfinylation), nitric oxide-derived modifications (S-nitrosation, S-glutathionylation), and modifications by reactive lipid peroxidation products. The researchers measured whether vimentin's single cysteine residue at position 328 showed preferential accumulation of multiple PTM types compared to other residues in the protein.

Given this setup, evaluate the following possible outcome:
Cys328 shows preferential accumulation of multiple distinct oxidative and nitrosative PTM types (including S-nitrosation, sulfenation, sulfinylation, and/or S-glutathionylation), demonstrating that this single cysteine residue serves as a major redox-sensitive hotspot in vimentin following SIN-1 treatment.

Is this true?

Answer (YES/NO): YES